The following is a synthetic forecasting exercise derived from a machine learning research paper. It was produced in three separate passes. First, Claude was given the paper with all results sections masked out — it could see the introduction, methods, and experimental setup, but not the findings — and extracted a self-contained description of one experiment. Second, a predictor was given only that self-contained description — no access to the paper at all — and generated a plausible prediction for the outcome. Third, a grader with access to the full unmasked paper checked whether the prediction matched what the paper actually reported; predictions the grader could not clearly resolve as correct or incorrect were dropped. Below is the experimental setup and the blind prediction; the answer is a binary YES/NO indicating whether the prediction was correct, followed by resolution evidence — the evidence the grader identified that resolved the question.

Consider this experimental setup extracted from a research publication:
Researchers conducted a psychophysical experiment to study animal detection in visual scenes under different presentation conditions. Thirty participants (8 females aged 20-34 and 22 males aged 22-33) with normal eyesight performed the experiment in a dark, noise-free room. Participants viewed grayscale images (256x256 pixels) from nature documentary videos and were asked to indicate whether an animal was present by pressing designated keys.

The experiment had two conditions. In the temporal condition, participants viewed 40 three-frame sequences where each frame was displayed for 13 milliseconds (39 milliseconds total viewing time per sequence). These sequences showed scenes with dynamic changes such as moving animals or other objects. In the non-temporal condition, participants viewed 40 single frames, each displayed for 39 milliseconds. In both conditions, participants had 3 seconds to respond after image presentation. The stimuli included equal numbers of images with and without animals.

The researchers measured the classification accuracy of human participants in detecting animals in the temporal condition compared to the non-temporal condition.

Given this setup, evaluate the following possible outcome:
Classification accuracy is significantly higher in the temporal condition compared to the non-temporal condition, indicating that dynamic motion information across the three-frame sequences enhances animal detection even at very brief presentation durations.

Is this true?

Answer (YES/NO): YES